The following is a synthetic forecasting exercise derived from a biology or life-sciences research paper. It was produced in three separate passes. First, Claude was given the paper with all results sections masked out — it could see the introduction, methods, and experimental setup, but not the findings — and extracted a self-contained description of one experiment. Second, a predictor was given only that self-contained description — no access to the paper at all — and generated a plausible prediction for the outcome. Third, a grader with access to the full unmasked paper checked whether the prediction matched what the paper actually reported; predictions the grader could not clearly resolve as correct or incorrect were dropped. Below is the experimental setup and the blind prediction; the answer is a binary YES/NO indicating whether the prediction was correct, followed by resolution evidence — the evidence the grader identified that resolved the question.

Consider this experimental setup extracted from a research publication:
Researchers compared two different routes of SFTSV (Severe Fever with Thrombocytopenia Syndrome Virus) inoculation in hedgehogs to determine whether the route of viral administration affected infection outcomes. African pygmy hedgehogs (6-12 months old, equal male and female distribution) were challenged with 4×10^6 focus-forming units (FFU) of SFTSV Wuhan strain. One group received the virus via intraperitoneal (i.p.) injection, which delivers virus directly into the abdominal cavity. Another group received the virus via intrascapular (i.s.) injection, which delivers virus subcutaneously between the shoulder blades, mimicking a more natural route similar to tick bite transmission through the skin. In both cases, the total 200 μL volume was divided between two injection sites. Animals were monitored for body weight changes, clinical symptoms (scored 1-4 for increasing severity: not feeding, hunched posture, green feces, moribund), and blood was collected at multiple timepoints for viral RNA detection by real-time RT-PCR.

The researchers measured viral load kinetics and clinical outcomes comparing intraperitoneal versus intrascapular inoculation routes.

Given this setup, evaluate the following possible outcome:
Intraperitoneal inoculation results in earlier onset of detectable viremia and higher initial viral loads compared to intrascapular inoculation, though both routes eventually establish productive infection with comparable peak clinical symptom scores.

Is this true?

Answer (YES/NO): NO